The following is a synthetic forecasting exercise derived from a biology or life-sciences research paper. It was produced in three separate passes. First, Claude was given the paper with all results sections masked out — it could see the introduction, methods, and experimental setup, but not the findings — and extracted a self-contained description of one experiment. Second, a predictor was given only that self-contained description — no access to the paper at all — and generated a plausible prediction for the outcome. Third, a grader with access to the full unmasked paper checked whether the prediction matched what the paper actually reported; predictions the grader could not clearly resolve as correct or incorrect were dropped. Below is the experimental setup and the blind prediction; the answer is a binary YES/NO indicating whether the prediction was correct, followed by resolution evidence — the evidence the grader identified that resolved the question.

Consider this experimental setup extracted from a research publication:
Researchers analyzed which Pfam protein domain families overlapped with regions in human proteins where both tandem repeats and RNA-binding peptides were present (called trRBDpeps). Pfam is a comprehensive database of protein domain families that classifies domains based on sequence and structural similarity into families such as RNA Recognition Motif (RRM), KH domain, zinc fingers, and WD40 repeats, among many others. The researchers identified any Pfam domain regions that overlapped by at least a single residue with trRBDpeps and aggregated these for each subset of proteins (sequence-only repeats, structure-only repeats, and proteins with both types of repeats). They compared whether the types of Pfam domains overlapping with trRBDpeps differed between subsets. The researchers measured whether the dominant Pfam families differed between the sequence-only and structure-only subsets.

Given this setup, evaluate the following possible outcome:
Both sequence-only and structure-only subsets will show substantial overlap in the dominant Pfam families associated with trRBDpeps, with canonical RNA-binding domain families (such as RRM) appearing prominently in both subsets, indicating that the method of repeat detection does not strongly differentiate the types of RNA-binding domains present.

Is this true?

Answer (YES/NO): NO